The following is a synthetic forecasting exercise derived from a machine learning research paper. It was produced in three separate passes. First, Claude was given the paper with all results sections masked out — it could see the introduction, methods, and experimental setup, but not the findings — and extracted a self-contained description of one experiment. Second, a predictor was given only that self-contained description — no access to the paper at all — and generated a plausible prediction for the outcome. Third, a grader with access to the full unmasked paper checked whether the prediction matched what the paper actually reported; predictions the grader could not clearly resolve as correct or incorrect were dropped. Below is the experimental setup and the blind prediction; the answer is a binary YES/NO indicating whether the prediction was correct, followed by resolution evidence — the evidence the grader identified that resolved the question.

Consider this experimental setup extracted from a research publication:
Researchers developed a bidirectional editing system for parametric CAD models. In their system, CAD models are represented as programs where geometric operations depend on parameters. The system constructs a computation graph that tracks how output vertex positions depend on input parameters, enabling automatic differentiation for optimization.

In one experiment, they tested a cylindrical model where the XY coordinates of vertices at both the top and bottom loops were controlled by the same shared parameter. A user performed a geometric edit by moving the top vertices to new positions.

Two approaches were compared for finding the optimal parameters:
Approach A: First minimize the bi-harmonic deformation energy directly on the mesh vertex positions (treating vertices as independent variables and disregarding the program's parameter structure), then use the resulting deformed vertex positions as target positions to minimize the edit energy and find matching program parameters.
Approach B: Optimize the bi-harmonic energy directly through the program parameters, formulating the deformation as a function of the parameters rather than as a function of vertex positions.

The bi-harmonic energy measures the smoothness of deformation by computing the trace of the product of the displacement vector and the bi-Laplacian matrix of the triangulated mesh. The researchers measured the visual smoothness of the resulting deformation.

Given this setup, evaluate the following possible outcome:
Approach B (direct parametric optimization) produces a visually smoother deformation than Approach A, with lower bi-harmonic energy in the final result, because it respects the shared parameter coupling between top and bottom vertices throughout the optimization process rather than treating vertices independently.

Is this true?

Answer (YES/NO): YES